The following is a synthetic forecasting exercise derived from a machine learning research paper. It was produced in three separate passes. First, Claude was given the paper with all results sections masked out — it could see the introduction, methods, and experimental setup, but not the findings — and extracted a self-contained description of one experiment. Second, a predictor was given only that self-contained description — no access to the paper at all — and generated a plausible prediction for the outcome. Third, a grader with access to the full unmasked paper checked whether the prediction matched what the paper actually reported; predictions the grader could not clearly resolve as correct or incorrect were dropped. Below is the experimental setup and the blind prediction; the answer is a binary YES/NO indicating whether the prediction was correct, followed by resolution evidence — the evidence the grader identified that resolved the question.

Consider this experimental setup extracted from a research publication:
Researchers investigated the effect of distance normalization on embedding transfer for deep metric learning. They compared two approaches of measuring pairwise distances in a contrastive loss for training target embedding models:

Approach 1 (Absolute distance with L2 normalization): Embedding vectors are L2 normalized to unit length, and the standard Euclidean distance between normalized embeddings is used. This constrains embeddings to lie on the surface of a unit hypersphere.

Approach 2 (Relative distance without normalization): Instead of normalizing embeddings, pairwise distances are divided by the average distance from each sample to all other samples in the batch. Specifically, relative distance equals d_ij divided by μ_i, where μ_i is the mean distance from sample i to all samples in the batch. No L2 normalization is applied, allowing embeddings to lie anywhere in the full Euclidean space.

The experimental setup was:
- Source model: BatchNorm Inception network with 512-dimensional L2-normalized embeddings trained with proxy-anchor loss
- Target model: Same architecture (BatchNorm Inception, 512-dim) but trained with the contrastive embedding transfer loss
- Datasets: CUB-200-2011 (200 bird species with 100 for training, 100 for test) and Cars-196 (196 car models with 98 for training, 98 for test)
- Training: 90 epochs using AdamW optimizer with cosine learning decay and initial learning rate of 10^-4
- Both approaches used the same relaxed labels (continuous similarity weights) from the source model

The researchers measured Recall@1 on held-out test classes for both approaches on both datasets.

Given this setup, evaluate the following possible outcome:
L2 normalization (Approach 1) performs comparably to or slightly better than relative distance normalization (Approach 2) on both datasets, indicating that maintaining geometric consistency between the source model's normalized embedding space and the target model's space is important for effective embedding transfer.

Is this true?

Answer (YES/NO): NO